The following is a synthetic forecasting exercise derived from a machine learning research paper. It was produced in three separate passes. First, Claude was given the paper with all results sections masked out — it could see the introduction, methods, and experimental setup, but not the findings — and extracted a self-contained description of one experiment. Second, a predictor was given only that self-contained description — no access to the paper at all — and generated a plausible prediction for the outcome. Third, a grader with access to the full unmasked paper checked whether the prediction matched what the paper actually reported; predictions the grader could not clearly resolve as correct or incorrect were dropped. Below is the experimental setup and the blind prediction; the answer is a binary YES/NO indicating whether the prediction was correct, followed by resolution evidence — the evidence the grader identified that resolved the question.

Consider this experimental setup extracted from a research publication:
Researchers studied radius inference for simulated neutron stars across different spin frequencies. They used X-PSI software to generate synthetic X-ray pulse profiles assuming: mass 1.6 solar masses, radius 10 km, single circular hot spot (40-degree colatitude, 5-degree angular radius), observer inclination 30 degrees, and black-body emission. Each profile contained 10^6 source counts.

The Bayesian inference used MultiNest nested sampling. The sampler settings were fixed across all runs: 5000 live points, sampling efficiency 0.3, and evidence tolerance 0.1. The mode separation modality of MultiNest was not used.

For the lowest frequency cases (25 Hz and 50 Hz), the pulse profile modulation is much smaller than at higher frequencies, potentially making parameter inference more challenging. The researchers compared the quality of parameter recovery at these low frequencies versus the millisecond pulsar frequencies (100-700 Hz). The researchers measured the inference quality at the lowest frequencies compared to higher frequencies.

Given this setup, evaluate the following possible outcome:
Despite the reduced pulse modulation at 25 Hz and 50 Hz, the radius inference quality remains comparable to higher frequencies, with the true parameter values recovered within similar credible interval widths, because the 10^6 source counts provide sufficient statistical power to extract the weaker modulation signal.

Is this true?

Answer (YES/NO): NO